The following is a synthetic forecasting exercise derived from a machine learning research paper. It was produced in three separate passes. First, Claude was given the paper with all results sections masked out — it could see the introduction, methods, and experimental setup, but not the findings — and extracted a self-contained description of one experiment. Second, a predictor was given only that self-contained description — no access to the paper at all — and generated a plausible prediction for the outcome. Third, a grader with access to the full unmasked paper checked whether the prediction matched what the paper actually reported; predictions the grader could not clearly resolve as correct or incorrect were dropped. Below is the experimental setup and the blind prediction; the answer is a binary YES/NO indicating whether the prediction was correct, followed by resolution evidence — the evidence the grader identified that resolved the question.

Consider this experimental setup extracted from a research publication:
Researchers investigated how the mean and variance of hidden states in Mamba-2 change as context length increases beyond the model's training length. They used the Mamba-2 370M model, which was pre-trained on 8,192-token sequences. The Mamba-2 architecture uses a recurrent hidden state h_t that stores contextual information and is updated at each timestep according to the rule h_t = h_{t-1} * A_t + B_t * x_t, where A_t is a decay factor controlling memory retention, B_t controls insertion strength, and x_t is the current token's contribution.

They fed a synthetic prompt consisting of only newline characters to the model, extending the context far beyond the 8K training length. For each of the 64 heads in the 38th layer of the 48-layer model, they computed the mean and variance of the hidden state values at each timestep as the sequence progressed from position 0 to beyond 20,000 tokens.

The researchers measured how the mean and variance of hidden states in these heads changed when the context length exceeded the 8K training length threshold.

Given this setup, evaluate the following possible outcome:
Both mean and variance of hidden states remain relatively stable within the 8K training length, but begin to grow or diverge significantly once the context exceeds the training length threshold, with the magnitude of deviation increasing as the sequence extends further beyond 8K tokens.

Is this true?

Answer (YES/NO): YES